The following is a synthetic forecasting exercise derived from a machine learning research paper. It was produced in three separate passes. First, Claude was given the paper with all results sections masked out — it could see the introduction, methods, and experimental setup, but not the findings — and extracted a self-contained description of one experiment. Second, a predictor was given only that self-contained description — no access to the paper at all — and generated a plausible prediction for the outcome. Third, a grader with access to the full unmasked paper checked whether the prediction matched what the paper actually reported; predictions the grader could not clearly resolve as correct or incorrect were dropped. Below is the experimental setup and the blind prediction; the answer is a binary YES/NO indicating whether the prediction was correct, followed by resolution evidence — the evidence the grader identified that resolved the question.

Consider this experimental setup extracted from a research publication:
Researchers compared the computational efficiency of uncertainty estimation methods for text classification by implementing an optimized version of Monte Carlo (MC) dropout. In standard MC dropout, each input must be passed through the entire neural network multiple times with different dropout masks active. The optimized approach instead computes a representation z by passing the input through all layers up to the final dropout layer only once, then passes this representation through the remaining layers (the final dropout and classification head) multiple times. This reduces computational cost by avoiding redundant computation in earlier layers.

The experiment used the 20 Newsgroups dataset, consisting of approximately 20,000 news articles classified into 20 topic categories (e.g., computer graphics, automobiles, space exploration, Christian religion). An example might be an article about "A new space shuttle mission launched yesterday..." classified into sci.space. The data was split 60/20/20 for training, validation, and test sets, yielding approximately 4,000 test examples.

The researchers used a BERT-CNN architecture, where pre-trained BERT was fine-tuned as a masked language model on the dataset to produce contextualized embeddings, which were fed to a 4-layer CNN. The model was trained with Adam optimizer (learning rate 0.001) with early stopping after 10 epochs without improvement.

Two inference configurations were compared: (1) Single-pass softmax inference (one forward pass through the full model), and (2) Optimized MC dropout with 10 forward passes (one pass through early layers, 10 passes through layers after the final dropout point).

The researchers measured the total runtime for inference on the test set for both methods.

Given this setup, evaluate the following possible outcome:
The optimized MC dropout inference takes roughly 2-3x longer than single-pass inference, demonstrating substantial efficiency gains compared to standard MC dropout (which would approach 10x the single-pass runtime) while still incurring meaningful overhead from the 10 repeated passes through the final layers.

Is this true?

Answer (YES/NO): NO